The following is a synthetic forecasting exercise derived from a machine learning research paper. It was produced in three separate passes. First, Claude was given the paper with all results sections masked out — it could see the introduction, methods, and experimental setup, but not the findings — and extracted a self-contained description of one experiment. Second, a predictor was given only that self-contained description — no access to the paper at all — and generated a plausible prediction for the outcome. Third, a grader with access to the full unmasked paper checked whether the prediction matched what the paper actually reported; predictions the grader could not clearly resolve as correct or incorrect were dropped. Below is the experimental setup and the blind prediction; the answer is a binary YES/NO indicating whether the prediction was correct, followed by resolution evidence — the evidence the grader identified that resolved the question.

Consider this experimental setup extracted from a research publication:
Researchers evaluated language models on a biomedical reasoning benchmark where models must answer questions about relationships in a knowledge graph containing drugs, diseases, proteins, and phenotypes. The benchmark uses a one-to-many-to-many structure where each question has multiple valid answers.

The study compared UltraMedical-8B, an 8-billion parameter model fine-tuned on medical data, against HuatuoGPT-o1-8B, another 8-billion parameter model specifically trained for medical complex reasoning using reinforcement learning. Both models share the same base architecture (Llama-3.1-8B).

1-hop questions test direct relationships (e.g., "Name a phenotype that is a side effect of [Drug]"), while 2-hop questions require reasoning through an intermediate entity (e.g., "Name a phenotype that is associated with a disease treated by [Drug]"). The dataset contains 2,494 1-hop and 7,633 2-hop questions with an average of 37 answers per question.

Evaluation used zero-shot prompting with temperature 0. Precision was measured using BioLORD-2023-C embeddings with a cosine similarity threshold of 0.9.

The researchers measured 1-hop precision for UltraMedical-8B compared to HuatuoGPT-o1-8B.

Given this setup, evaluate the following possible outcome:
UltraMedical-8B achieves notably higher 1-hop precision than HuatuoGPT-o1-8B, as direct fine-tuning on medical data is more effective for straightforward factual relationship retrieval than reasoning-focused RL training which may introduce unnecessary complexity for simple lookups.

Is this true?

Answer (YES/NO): YES